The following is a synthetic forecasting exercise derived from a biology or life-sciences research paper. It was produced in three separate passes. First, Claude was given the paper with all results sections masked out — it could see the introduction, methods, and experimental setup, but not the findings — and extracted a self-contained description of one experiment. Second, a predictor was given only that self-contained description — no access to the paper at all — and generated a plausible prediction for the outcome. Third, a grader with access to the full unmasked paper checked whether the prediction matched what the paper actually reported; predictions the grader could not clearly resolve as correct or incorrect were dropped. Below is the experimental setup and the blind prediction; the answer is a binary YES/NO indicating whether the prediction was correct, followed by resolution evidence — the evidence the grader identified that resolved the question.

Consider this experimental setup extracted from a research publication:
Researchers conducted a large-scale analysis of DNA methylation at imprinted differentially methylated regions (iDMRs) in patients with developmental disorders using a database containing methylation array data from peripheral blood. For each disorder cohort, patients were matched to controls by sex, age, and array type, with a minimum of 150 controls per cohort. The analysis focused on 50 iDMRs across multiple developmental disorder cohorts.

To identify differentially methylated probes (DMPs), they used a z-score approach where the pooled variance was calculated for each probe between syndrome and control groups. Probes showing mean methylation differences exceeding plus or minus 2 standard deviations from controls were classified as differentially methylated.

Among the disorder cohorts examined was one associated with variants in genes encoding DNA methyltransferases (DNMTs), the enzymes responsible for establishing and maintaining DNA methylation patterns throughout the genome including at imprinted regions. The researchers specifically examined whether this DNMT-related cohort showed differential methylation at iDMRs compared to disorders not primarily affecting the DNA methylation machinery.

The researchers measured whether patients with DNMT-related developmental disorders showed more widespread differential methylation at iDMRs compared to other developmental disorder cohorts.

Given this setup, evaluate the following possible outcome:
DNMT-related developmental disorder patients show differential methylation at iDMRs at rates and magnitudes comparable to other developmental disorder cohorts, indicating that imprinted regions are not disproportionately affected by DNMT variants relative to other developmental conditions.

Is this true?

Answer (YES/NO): NO